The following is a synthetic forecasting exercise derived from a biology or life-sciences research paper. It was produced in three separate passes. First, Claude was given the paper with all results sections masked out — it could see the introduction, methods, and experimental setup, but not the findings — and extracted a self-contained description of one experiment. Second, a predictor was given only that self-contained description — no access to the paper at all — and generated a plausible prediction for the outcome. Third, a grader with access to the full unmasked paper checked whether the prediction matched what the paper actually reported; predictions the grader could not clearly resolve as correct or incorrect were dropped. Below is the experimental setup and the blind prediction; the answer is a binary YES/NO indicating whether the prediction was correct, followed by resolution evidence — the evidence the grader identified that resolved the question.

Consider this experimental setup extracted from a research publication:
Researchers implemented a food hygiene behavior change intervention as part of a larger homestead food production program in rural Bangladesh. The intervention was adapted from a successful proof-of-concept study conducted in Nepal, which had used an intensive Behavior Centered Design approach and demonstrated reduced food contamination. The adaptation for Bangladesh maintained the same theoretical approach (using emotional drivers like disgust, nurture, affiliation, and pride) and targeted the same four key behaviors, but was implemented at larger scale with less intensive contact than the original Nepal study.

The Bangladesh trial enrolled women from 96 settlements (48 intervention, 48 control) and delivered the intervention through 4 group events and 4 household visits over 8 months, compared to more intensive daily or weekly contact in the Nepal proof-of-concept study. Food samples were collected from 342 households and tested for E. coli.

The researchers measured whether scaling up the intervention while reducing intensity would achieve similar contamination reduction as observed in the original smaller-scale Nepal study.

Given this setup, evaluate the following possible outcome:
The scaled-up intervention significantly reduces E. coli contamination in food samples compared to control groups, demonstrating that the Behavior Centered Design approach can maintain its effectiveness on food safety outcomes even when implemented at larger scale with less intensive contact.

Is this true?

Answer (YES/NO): NO